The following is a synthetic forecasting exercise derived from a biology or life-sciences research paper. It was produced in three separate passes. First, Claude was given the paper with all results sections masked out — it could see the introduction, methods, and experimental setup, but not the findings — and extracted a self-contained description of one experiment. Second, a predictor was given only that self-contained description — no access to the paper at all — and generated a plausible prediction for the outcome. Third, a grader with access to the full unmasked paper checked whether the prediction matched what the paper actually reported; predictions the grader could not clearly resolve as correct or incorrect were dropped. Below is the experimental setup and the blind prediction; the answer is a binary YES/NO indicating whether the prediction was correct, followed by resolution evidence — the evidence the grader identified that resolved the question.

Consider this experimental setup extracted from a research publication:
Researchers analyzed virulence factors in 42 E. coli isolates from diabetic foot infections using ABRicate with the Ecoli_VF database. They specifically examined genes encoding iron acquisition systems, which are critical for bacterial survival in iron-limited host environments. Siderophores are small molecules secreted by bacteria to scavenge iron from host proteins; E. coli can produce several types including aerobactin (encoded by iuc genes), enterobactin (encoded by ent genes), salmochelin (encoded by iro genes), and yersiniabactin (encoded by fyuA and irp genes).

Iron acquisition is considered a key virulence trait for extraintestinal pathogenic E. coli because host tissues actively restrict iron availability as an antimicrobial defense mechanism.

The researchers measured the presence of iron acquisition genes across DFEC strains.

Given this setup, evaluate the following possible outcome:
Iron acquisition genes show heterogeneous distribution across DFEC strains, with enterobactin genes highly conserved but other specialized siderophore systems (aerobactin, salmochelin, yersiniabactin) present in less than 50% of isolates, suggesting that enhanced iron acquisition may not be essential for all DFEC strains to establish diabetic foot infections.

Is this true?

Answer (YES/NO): NO